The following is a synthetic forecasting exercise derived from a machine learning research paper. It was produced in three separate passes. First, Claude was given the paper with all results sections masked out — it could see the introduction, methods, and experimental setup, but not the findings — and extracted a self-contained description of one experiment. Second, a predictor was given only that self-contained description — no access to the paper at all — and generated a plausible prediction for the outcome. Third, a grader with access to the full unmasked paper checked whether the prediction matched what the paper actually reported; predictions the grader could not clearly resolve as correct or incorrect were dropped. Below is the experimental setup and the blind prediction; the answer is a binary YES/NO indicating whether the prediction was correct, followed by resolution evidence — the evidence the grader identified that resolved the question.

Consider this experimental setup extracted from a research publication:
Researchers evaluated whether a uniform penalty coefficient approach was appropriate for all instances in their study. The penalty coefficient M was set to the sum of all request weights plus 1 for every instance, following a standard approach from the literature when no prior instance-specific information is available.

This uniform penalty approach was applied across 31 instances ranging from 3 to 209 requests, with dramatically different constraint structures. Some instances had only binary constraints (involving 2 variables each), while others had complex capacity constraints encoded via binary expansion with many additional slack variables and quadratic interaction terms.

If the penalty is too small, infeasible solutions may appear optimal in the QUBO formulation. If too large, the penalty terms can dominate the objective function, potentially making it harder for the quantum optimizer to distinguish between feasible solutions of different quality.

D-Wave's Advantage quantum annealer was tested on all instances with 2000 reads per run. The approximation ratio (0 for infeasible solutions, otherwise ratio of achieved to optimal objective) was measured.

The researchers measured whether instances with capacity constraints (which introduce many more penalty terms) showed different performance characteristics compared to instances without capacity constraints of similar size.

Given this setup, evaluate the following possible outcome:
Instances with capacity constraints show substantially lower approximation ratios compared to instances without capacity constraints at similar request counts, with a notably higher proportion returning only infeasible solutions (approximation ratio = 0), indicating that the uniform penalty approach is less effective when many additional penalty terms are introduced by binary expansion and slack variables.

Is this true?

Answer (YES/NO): NO